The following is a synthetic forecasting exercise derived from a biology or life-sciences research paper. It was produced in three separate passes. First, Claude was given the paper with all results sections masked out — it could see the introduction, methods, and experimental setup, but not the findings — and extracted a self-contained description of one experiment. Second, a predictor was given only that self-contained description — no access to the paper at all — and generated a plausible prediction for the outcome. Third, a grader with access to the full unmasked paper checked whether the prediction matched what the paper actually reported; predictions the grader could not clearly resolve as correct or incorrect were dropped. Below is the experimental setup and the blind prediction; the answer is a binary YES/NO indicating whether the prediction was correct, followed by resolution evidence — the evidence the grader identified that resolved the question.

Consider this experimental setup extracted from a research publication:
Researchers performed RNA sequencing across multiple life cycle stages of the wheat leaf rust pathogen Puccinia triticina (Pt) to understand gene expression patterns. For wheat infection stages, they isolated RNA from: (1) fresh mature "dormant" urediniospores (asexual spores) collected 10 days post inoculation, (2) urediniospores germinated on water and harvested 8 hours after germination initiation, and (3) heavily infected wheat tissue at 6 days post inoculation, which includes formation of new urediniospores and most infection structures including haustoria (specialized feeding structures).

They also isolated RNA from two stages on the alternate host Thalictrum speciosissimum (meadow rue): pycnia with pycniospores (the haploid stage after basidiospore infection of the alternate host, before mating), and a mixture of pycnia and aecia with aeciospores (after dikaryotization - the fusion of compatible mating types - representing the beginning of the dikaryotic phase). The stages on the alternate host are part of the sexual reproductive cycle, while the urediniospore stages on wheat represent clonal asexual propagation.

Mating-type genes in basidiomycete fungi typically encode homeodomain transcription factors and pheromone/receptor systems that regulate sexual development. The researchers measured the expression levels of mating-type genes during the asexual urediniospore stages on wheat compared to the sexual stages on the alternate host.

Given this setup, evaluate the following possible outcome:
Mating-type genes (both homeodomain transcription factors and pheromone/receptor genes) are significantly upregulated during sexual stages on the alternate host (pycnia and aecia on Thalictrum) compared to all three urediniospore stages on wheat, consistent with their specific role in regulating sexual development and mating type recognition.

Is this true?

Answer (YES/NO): NO